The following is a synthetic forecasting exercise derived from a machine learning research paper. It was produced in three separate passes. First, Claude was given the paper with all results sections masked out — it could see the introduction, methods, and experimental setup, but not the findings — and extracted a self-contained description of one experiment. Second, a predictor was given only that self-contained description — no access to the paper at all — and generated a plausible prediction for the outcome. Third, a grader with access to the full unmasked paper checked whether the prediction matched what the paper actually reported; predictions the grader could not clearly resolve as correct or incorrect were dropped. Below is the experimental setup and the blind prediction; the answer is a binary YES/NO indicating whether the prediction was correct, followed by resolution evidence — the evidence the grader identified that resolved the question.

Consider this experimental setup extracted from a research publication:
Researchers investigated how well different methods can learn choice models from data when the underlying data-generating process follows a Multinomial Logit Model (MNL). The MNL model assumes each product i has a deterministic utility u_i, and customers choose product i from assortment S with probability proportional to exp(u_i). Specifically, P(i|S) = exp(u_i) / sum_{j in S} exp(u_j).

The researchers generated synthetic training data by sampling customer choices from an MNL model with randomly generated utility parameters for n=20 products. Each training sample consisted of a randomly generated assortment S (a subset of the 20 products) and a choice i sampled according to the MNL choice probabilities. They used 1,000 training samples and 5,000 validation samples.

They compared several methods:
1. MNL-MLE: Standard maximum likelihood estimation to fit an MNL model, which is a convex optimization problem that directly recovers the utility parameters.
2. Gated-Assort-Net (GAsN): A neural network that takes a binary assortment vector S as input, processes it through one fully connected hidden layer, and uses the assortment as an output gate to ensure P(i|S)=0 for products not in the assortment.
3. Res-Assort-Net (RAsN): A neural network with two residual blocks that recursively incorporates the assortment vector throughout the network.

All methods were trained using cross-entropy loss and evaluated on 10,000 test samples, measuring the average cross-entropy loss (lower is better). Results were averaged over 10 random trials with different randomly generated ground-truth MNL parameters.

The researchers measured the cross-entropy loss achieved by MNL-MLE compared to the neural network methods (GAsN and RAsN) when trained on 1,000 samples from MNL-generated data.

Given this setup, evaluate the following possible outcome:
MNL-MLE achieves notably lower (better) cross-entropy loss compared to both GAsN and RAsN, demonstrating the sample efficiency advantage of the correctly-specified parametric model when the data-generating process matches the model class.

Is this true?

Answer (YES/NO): YES